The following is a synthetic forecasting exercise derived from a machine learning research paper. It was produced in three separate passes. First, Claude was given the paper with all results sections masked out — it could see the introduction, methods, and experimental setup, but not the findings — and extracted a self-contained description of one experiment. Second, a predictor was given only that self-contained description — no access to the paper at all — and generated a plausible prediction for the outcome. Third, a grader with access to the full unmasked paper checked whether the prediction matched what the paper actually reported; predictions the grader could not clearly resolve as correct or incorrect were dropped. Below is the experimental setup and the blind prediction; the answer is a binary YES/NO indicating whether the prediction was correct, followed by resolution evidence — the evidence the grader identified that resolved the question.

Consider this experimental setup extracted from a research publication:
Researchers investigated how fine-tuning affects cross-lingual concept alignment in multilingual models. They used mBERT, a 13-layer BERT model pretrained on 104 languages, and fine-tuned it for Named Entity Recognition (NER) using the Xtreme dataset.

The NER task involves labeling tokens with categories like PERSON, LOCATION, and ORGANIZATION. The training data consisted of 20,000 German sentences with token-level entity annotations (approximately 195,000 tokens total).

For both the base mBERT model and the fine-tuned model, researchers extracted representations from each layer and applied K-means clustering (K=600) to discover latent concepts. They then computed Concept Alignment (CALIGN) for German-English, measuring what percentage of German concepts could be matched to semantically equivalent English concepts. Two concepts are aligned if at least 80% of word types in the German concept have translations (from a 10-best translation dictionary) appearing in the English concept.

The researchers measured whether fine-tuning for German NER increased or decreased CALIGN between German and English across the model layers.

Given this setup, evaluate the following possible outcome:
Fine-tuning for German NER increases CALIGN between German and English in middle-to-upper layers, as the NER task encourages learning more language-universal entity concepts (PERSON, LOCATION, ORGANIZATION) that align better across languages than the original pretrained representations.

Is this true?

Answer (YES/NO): YES